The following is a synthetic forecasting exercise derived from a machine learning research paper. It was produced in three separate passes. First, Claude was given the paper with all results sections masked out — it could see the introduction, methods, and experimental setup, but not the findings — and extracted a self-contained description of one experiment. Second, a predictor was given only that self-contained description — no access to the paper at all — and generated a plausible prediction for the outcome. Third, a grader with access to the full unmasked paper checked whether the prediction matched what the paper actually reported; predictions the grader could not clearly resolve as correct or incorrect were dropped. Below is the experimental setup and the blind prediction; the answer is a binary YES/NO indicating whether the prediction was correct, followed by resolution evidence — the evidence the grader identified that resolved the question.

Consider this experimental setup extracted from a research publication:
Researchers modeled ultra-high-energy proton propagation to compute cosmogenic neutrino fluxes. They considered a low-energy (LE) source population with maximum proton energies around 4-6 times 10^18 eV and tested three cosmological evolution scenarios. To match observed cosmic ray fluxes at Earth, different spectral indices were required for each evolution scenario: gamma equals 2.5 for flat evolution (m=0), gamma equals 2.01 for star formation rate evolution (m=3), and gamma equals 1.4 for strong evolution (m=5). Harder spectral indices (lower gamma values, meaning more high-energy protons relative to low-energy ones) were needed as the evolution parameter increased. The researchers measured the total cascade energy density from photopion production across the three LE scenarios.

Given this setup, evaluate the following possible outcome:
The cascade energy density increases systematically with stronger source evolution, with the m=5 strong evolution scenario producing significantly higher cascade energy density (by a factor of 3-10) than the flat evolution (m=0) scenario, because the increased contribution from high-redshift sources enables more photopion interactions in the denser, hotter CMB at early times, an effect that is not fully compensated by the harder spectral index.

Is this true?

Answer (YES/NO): NO